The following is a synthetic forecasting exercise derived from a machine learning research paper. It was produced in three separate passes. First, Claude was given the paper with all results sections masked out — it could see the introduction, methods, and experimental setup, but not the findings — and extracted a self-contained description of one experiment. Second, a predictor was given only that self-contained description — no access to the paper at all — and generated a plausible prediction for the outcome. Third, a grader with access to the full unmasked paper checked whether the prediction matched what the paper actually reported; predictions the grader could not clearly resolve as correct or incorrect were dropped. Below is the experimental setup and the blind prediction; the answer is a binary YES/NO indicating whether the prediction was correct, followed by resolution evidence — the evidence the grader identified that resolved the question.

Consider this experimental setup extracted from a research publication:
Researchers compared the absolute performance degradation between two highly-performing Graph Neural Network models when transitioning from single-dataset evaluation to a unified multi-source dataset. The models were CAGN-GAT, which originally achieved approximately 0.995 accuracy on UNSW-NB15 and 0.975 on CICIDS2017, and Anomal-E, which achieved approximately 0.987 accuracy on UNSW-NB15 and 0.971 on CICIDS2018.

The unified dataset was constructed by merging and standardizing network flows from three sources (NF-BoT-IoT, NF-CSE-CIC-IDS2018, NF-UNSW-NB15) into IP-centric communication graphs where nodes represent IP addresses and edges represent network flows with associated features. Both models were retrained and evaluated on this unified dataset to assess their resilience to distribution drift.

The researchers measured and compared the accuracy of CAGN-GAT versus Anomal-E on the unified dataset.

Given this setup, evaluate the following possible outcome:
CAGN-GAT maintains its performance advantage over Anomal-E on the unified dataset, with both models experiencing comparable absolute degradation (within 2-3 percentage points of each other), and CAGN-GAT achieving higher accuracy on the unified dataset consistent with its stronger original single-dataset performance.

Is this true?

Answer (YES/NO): NO